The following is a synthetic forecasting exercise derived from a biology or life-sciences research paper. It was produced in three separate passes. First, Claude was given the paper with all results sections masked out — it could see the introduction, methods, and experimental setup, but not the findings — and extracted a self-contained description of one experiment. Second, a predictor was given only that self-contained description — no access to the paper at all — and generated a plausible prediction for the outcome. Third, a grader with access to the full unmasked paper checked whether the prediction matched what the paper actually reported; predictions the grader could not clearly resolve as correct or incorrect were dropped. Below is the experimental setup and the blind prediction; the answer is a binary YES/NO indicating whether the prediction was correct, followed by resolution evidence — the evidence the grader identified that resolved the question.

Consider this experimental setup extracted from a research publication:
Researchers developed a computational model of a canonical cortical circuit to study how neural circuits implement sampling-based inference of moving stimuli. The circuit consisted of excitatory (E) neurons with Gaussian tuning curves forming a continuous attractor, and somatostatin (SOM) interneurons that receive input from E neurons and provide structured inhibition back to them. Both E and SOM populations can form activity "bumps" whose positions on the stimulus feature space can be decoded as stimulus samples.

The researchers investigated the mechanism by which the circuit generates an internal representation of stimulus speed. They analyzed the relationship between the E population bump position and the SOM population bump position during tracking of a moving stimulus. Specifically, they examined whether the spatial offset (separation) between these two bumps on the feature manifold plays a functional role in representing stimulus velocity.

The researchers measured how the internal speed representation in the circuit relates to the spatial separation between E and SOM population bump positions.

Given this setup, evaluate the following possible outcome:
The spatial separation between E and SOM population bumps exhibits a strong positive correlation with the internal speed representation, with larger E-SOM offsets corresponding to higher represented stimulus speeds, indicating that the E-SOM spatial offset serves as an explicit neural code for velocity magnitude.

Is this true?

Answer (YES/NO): YES